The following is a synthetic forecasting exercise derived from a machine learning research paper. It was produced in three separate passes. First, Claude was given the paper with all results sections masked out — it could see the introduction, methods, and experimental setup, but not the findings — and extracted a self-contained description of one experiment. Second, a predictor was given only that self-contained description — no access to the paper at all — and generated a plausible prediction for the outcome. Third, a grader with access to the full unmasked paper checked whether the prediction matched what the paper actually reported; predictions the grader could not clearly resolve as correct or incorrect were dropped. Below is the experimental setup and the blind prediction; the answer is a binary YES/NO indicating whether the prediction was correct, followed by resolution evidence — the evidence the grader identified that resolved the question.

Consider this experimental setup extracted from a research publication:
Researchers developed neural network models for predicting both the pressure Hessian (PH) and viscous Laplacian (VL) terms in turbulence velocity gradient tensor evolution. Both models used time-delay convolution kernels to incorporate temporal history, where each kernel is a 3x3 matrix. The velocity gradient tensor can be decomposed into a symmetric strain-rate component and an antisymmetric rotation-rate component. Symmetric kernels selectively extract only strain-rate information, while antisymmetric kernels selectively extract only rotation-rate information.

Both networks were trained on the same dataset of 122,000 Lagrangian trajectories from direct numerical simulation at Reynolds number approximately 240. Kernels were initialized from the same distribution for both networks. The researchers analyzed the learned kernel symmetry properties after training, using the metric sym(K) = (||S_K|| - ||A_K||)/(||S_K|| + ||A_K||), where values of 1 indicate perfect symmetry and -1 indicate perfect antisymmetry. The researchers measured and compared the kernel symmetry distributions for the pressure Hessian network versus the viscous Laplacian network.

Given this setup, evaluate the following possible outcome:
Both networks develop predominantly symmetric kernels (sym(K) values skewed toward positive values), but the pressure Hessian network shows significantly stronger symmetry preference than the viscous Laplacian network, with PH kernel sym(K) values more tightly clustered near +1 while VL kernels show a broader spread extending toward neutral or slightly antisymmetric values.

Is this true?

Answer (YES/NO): NO